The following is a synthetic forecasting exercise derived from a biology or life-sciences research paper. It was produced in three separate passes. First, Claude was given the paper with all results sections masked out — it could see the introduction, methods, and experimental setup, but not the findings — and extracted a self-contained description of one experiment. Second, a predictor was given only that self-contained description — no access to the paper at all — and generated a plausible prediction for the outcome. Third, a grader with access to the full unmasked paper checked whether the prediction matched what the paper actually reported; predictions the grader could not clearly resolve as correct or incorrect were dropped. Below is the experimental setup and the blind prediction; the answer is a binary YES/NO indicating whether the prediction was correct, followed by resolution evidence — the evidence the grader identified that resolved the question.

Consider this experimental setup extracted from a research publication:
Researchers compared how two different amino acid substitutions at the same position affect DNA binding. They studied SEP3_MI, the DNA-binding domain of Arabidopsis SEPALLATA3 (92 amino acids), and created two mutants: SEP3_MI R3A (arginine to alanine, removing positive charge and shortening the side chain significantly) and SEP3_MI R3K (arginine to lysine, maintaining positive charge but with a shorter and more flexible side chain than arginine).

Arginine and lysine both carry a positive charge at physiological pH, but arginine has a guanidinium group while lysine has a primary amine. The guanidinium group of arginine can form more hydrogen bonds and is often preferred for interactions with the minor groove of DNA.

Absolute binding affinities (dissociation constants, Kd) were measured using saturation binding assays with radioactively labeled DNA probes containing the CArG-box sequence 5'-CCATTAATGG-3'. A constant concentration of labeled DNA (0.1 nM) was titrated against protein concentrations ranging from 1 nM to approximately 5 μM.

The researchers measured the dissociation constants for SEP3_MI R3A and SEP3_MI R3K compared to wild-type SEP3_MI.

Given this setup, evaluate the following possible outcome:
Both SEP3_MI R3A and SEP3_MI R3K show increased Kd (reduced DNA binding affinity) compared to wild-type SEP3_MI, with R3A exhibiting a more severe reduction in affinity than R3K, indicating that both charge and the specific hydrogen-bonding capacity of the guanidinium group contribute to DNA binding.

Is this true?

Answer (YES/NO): NO